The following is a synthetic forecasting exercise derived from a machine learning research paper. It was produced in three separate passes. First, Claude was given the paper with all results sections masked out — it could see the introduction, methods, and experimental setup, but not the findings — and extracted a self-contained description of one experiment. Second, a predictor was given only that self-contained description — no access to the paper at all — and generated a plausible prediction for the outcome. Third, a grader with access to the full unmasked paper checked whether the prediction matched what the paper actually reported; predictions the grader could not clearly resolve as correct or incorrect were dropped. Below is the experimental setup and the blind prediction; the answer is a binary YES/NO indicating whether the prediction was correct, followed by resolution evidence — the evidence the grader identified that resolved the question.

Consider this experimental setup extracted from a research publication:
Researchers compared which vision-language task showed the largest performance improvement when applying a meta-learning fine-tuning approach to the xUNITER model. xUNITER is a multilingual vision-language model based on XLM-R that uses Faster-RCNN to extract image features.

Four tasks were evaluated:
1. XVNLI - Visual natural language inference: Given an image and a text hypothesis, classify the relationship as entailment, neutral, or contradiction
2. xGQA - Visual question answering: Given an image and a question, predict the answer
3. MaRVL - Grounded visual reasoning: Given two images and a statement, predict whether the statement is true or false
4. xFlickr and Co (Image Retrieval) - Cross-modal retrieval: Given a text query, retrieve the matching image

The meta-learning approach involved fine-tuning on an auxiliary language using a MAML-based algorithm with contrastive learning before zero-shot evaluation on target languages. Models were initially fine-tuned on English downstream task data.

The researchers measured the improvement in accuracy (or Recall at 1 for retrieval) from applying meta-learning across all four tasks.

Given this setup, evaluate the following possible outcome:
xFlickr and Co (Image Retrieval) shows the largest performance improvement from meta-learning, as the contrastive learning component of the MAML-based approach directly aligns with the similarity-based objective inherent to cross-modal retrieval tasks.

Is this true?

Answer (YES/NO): NO